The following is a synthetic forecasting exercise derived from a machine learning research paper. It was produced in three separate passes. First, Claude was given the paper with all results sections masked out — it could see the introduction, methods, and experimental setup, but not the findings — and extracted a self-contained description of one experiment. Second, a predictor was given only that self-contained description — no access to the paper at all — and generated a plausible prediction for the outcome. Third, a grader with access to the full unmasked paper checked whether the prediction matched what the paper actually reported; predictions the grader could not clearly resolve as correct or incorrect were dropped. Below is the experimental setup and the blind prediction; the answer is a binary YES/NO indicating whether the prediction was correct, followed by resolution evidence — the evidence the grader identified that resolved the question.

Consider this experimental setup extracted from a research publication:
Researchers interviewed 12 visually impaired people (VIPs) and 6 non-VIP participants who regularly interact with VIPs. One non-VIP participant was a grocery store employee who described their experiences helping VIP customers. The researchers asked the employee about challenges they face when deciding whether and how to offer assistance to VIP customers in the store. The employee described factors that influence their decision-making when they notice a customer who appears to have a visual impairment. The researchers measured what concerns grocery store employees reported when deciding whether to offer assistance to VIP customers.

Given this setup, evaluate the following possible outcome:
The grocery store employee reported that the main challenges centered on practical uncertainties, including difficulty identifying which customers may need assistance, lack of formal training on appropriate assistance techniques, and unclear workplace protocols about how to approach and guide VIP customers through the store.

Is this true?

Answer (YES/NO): NO